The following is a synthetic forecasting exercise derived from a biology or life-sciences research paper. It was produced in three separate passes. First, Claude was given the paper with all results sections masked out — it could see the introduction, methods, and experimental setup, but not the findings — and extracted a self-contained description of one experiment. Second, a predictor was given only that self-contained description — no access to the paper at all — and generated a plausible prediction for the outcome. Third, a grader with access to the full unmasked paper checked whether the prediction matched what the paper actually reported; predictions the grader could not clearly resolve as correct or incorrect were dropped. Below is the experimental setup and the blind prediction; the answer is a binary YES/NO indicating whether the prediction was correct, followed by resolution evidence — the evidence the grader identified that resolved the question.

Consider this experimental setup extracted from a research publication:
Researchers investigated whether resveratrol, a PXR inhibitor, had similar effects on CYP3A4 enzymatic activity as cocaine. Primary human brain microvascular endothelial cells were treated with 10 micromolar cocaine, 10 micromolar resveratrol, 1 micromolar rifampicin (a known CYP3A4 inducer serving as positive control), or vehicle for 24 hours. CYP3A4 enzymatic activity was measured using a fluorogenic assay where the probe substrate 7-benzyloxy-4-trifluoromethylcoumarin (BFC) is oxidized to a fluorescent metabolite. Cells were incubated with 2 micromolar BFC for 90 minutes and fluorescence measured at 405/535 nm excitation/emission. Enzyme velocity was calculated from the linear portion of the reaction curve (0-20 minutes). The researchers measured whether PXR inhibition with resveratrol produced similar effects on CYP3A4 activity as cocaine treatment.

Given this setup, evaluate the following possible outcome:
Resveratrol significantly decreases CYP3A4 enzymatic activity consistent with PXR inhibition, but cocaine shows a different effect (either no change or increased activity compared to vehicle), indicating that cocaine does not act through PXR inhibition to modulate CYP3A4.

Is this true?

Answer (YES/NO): NO